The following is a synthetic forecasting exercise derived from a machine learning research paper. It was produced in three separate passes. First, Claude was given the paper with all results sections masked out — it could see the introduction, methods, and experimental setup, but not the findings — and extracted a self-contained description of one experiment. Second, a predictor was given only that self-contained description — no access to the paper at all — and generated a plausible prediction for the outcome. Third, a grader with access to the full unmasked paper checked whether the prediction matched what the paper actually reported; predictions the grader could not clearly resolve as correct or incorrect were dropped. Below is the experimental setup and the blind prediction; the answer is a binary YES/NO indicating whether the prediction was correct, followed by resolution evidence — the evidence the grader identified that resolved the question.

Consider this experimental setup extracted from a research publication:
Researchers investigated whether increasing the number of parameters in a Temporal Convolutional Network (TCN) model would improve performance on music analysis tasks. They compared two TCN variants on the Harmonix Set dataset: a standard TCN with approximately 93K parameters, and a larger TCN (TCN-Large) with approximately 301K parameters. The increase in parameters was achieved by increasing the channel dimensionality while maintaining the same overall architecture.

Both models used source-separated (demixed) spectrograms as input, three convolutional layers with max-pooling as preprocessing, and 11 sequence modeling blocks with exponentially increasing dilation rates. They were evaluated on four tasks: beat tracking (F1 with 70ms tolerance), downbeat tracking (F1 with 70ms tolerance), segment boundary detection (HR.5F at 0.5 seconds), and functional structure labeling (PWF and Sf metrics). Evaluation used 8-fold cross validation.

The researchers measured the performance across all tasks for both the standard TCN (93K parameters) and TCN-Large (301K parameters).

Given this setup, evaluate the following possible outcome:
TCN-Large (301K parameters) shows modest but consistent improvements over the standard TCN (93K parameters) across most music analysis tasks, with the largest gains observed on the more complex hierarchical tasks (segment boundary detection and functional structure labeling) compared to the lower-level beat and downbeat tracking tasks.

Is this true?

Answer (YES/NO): NO